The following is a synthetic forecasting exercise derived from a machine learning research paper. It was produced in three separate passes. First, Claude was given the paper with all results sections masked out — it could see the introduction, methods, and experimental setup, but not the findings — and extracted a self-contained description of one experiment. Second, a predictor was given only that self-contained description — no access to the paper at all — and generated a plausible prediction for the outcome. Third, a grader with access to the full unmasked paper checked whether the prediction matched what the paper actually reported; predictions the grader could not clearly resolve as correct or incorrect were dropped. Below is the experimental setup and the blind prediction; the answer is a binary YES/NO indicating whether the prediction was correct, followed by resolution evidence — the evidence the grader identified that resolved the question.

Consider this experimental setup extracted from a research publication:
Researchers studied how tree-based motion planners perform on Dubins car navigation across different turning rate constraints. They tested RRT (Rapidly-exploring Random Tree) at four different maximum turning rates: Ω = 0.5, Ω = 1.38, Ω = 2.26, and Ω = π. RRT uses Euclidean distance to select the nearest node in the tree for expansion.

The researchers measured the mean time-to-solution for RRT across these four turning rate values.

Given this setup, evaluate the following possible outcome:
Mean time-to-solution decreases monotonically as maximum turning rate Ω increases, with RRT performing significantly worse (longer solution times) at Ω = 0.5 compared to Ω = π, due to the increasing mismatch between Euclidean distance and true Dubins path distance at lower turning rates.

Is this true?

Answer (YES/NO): YES